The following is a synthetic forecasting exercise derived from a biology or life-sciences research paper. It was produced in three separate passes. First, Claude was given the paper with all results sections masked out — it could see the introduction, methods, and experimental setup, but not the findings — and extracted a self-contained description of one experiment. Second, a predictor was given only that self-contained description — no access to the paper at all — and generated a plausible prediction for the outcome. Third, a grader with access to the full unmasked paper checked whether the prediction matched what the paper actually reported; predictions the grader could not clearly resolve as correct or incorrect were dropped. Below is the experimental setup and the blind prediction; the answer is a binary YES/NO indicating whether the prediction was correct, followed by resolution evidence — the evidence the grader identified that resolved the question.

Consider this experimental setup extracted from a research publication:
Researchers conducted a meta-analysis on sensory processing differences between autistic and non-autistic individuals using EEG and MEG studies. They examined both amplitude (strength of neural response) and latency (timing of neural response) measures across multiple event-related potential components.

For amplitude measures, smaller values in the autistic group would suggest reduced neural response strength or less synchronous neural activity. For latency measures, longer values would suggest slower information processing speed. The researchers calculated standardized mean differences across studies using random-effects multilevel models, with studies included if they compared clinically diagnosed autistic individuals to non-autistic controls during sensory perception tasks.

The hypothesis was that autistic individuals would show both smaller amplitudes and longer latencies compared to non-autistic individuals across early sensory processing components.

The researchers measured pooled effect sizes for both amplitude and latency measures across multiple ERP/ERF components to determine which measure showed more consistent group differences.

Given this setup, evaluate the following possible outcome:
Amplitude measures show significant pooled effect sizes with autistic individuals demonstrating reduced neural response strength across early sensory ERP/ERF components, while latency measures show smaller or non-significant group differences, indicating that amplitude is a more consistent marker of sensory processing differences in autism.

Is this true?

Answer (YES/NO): NO